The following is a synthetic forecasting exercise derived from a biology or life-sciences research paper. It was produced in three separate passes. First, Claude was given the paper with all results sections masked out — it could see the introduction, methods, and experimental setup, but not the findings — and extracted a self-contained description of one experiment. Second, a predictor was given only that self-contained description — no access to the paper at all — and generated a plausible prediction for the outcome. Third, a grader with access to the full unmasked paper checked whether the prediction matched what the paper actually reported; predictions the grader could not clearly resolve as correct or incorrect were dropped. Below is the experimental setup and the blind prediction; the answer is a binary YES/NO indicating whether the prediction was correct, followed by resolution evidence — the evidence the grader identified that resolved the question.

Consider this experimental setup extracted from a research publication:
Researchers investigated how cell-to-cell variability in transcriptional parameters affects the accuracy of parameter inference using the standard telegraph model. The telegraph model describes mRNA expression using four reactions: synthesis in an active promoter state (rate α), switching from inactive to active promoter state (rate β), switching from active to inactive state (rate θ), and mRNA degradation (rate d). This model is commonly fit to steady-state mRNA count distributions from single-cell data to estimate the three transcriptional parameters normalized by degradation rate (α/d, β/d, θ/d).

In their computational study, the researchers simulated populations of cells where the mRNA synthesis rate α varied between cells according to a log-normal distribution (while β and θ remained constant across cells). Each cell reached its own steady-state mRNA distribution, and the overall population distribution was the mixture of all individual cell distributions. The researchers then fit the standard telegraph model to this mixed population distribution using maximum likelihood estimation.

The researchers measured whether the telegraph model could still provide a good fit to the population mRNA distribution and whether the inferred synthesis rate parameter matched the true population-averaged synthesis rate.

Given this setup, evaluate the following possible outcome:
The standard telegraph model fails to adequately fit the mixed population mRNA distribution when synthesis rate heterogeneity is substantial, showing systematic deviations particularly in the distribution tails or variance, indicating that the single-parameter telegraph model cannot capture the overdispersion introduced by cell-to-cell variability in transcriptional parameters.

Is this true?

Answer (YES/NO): NO